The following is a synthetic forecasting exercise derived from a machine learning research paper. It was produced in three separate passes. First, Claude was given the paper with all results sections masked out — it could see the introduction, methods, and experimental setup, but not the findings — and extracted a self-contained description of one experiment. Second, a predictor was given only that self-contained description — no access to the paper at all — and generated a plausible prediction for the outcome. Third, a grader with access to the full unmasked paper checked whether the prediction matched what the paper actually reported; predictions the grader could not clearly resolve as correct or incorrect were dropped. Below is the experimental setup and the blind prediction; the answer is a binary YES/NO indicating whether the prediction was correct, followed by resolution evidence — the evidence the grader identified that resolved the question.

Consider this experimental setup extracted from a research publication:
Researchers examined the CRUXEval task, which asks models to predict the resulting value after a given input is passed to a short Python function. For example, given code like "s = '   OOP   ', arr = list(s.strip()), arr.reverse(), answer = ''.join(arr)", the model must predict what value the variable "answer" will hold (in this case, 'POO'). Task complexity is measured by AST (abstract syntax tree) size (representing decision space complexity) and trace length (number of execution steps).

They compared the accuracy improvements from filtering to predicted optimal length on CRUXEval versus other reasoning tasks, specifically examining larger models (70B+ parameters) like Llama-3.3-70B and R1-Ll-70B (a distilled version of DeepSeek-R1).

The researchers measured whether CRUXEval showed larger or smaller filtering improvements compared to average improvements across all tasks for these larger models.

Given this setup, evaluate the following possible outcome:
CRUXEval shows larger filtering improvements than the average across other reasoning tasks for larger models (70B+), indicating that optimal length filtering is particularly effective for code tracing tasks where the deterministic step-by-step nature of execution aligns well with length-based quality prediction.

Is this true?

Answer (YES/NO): YES